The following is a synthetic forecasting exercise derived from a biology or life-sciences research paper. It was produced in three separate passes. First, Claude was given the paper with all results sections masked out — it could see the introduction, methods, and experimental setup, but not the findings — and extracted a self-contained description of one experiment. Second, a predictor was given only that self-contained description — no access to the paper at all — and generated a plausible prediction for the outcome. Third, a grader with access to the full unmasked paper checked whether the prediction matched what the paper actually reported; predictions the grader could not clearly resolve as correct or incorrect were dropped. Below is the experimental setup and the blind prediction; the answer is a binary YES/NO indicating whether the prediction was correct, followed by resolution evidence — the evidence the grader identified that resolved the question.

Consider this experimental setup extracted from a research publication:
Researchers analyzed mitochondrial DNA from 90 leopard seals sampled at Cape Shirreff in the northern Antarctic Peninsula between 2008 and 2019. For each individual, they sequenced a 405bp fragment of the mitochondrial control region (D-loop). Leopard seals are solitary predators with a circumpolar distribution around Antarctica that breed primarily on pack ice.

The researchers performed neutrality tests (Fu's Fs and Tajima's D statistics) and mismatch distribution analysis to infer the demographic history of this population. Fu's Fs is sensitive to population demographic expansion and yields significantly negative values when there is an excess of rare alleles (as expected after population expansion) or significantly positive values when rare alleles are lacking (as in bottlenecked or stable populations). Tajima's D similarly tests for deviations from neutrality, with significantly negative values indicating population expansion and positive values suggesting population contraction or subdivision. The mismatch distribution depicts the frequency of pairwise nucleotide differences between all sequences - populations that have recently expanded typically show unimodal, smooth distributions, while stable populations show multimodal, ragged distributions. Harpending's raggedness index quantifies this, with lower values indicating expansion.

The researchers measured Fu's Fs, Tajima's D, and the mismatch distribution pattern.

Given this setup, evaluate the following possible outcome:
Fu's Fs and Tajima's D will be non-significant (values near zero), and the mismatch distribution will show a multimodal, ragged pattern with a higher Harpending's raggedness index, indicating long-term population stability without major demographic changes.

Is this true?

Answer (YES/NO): NO